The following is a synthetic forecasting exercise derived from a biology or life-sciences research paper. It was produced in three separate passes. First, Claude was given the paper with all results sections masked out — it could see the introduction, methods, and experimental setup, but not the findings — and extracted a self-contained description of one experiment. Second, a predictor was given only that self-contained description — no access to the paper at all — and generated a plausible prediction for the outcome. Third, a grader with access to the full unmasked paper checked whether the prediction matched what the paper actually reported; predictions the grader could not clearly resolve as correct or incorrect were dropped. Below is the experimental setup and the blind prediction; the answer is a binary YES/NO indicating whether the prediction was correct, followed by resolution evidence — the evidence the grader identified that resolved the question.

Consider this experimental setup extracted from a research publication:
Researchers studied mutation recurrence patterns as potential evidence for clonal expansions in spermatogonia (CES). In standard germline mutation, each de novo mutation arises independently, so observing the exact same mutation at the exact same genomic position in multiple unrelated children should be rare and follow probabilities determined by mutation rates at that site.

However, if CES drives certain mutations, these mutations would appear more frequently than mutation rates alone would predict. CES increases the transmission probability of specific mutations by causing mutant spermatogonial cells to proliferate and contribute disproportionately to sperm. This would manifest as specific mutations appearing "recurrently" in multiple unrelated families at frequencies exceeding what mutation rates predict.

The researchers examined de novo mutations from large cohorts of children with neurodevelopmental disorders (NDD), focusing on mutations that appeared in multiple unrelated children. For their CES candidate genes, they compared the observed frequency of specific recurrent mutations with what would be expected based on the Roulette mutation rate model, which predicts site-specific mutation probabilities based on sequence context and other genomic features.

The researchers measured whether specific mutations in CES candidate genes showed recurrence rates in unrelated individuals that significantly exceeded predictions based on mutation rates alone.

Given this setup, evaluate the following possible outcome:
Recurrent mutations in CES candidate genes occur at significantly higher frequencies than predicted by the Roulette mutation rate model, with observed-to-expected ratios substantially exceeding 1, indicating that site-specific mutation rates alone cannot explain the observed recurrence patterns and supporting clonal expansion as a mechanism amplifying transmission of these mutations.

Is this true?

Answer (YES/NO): YES